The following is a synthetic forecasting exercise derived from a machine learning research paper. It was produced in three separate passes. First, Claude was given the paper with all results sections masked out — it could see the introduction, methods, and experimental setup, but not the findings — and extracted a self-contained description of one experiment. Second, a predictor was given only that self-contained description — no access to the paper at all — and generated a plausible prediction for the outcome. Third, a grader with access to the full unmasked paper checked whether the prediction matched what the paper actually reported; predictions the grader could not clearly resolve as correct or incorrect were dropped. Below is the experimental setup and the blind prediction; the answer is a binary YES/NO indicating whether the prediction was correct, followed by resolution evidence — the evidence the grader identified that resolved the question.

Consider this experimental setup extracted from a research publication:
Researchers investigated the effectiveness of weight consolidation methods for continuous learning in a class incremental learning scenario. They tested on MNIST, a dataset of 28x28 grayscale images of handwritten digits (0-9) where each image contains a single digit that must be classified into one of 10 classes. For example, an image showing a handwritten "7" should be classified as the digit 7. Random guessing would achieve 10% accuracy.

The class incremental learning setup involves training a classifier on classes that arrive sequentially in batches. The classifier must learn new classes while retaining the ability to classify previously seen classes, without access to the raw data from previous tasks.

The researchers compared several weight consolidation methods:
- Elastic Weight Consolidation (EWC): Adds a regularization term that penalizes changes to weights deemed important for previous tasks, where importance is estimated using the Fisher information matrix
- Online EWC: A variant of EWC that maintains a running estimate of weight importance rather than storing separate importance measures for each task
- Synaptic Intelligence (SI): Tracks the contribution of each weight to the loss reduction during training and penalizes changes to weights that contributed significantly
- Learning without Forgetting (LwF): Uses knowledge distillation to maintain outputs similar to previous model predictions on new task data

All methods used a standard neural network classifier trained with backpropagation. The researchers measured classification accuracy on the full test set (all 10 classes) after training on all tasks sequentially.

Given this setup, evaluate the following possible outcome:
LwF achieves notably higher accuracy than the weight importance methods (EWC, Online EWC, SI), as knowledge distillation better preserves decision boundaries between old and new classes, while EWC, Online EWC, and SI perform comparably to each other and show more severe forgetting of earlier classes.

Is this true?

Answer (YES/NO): NO